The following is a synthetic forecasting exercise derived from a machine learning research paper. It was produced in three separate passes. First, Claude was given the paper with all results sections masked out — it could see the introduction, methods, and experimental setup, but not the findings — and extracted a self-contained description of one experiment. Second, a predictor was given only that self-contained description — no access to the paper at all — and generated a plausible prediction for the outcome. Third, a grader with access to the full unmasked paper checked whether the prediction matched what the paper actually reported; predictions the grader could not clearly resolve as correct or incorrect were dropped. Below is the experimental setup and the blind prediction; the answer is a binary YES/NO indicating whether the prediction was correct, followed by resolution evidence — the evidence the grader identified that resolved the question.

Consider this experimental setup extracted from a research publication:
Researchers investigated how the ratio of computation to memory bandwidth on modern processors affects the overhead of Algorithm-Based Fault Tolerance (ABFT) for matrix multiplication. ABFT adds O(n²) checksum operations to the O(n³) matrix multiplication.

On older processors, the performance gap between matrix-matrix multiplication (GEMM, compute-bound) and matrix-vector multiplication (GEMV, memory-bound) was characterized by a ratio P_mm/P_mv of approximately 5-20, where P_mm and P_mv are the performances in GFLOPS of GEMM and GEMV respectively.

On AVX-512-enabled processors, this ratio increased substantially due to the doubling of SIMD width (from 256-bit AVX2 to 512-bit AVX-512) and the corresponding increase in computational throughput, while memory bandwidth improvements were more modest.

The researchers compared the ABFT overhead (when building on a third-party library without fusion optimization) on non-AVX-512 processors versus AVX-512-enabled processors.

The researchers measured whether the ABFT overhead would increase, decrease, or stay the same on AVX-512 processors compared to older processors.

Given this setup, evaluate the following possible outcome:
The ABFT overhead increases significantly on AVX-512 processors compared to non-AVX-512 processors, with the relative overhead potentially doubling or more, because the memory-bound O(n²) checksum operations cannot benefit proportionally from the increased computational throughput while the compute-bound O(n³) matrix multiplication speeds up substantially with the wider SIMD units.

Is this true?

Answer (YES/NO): YES